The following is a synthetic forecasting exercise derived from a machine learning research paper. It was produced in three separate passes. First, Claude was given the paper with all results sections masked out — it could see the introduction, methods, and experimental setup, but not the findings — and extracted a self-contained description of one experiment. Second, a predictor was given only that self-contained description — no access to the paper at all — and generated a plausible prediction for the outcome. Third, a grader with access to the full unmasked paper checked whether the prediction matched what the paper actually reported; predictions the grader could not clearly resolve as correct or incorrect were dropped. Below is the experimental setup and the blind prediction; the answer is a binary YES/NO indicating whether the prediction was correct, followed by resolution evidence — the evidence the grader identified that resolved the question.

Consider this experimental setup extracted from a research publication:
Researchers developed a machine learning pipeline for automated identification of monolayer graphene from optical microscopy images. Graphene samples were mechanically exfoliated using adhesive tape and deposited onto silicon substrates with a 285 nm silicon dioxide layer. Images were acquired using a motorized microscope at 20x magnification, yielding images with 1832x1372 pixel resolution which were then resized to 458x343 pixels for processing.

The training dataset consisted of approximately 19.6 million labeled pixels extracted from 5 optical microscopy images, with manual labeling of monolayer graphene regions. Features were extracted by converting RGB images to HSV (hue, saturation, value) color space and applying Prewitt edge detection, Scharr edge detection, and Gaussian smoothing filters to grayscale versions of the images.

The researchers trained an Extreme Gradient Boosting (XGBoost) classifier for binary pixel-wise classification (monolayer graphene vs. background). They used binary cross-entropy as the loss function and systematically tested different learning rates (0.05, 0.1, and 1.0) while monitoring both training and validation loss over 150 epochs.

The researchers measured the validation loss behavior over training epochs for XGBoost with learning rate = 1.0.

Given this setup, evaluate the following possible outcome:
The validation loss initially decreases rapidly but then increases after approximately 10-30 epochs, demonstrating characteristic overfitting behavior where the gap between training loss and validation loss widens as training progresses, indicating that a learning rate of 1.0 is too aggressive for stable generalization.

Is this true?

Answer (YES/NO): YES